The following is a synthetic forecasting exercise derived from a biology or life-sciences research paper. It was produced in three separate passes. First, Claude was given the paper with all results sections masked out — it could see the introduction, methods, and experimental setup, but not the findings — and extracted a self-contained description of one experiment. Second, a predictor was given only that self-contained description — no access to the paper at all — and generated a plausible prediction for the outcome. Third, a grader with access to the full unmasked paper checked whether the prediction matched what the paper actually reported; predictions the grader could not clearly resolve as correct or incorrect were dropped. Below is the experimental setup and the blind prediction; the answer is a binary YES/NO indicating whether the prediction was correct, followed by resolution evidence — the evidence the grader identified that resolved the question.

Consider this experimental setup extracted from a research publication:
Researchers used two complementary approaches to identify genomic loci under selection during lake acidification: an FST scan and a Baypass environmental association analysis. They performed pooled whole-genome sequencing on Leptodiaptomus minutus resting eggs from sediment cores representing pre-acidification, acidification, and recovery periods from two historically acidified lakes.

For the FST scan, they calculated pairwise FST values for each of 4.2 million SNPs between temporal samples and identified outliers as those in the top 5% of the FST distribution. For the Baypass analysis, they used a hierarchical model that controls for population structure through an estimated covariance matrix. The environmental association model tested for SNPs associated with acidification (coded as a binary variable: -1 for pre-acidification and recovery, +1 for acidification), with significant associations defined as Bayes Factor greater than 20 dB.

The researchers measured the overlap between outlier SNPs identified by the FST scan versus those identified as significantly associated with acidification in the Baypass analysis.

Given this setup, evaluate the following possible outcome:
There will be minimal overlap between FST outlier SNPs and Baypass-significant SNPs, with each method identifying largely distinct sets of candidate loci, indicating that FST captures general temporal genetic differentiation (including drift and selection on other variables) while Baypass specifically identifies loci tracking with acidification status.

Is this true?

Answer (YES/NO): NO